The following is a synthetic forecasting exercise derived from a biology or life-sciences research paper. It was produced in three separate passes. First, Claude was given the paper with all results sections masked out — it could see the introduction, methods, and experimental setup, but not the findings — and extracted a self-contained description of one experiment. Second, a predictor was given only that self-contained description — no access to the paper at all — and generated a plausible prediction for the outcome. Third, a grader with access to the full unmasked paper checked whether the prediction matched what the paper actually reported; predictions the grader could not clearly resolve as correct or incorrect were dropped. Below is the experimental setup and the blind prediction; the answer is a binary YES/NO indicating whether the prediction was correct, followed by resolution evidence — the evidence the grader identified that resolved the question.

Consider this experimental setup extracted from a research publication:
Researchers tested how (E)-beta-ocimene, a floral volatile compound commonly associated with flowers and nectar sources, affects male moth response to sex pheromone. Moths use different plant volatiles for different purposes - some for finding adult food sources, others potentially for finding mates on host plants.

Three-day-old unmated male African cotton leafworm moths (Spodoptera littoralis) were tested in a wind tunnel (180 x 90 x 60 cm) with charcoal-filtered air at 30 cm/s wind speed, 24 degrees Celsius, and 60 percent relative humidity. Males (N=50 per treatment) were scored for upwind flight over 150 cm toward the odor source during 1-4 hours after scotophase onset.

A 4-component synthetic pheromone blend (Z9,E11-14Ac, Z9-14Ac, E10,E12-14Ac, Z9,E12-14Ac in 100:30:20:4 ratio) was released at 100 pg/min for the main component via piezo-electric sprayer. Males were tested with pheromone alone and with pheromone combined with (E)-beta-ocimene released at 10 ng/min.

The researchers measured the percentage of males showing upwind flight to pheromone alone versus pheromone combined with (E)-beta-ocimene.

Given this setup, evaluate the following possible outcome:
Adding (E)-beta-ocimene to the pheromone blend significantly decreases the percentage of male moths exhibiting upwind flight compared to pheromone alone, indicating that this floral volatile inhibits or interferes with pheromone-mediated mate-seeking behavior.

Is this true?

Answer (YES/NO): YES